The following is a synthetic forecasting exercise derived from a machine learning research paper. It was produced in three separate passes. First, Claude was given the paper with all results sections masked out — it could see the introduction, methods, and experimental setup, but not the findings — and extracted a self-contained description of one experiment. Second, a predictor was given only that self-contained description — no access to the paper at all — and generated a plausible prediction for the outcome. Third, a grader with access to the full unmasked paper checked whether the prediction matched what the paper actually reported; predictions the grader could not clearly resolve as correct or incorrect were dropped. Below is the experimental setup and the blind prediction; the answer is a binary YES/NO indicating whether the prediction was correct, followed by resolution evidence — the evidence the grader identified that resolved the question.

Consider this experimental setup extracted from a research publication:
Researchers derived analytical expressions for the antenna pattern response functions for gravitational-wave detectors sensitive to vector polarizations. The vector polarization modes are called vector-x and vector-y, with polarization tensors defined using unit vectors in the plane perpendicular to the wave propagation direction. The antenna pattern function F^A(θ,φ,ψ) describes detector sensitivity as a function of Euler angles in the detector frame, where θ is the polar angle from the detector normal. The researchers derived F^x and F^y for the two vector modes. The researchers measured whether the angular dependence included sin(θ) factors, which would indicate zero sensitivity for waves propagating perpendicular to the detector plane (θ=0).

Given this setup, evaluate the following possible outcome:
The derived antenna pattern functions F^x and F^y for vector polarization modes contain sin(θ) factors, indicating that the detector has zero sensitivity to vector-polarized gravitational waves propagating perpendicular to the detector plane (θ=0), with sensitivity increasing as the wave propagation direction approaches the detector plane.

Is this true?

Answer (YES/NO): YES